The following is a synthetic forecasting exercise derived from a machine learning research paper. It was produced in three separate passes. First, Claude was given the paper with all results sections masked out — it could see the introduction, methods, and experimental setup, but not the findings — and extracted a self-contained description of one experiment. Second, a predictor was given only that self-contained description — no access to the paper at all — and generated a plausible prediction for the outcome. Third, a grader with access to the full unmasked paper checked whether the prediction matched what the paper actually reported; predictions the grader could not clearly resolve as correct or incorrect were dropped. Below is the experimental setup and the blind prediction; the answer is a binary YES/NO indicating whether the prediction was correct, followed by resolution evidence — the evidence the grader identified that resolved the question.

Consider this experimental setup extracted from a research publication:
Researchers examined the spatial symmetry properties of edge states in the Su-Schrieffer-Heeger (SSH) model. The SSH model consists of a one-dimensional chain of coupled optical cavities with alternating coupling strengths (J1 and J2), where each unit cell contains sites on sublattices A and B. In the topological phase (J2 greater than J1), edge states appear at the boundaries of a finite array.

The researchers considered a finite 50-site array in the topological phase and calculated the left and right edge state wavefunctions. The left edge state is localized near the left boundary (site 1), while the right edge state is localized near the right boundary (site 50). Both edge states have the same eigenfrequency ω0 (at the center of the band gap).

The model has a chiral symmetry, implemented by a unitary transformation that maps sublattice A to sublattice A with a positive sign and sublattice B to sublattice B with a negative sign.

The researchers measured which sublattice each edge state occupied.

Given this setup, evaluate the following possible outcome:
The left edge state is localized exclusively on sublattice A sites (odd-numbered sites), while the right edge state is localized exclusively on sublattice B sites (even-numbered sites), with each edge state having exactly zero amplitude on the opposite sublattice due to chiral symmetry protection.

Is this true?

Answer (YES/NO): YES